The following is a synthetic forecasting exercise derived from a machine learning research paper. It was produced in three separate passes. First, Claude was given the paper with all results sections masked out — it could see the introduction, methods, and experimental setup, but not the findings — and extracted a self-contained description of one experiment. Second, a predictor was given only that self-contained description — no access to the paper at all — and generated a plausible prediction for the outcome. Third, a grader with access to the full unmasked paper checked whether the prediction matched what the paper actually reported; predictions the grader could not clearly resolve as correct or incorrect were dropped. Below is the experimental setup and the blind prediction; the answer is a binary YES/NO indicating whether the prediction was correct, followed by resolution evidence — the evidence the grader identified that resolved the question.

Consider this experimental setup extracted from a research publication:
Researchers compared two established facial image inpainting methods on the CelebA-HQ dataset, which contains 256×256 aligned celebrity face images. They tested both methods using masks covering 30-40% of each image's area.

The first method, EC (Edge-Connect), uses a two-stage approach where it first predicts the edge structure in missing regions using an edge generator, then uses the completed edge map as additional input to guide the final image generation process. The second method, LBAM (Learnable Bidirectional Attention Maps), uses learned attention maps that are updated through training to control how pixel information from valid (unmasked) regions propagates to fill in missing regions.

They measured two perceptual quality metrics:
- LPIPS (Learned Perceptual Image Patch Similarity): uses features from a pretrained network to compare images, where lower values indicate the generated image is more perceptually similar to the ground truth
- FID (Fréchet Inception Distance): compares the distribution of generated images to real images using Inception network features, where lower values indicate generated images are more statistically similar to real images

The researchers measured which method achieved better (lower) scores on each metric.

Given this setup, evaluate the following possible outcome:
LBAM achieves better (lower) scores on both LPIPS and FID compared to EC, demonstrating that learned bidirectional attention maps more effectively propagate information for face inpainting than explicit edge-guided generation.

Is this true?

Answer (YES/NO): NO